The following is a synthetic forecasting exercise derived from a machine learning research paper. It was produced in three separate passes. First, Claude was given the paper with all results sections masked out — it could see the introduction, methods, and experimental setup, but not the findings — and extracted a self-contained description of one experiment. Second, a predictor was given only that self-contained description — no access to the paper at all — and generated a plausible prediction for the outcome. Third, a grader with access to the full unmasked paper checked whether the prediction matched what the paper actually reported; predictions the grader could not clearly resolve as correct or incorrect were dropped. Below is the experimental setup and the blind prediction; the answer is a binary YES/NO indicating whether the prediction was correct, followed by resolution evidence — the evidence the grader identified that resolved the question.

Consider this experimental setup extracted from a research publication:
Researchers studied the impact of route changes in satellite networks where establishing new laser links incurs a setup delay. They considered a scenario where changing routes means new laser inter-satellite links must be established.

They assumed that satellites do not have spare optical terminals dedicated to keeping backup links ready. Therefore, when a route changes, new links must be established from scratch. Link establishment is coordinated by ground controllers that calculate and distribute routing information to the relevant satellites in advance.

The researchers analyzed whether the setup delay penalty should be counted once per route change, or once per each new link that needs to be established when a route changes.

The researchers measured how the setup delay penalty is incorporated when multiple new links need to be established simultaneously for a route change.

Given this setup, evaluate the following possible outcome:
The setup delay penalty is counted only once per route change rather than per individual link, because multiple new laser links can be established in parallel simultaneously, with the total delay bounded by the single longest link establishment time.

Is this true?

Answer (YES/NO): YES